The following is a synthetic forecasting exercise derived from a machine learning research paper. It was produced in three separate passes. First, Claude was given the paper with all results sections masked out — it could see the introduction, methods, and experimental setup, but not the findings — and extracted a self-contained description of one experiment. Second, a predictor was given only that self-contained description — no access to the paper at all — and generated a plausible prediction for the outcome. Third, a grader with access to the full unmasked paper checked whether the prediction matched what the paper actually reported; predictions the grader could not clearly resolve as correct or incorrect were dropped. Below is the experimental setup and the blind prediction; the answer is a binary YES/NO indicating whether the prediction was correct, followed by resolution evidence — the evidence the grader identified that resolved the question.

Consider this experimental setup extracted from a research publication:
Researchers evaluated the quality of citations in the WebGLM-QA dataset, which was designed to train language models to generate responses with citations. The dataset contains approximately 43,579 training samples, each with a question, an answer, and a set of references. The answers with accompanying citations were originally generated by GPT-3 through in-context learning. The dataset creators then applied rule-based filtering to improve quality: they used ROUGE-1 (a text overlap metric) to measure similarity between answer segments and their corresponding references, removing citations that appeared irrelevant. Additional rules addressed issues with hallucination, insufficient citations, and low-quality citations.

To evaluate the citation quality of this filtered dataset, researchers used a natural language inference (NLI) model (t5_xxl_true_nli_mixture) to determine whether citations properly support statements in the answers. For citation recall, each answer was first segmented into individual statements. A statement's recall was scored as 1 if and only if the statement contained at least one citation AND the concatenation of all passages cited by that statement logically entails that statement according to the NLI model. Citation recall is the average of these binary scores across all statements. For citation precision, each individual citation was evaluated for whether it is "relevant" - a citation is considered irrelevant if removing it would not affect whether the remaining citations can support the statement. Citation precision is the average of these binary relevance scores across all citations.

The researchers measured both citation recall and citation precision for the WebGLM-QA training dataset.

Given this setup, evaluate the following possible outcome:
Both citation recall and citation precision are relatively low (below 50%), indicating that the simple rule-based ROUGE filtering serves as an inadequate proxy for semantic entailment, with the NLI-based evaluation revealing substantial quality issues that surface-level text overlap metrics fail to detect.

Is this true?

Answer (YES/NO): NO